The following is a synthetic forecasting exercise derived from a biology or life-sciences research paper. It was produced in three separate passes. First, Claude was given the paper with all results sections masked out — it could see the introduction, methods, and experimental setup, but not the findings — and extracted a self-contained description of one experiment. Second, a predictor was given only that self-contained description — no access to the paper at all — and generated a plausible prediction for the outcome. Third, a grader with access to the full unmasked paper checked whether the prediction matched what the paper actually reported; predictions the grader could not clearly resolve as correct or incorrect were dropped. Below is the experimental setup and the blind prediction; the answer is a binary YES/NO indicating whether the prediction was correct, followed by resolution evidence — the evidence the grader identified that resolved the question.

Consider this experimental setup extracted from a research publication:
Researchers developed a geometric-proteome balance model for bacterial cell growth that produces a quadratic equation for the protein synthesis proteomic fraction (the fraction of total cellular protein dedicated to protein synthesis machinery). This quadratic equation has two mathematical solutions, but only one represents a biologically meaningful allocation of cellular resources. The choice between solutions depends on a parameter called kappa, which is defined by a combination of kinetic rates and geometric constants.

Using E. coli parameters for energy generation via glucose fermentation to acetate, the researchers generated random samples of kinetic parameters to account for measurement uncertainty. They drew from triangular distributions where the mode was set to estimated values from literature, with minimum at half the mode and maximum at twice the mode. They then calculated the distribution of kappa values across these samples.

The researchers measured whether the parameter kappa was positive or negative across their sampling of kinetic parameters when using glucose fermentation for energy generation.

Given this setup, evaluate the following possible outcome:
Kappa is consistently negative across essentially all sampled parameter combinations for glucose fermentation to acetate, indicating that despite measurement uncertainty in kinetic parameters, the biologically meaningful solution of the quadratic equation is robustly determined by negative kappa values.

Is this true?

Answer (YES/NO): YES